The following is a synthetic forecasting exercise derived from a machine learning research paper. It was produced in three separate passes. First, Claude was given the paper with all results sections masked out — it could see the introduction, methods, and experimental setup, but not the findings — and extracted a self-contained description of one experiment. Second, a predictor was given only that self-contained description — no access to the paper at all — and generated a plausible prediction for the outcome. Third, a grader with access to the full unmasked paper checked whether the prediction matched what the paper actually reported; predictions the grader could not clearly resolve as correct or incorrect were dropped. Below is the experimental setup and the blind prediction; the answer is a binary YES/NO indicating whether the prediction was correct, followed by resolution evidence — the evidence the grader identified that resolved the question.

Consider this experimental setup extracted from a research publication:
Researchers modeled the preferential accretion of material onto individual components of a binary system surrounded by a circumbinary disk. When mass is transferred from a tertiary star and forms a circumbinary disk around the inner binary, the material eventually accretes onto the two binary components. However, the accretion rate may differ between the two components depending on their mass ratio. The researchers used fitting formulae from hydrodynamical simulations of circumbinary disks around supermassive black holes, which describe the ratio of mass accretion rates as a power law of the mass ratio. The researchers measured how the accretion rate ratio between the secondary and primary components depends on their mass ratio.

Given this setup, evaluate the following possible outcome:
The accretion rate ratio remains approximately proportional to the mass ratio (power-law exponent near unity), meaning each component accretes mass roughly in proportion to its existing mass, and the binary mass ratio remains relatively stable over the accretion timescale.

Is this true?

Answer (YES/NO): NO